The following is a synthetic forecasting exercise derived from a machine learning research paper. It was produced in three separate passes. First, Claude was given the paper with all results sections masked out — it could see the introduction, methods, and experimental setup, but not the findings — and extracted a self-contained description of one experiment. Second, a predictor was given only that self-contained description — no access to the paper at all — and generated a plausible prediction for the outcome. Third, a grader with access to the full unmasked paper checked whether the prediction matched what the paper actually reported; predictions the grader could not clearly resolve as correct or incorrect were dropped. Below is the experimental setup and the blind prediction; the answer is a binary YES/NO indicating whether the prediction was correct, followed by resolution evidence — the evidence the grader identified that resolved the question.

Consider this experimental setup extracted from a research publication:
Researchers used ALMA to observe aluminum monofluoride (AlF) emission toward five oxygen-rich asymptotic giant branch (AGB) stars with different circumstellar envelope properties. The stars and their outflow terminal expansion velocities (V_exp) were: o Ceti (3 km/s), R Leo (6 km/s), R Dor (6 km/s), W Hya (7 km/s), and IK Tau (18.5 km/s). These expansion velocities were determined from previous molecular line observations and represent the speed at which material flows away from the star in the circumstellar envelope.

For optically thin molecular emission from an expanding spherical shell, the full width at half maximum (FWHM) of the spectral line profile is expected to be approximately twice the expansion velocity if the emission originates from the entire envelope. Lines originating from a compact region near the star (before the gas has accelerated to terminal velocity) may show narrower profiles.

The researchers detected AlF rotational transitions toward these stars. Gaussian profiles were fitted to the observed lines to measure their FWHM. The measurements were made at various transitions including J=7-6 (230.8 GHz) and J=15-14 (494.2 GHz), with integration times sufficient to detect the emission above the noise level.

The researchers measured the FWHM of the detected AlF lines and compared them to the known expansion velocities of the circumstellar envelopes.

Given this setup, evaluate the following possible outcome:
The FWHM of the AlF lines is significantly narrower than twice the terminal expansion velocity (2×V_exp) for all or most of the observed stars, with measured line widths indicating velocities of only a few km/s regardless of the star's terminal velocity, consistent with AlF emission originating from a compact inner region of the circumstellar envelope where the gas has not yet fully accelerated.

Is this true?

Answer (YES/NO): NO